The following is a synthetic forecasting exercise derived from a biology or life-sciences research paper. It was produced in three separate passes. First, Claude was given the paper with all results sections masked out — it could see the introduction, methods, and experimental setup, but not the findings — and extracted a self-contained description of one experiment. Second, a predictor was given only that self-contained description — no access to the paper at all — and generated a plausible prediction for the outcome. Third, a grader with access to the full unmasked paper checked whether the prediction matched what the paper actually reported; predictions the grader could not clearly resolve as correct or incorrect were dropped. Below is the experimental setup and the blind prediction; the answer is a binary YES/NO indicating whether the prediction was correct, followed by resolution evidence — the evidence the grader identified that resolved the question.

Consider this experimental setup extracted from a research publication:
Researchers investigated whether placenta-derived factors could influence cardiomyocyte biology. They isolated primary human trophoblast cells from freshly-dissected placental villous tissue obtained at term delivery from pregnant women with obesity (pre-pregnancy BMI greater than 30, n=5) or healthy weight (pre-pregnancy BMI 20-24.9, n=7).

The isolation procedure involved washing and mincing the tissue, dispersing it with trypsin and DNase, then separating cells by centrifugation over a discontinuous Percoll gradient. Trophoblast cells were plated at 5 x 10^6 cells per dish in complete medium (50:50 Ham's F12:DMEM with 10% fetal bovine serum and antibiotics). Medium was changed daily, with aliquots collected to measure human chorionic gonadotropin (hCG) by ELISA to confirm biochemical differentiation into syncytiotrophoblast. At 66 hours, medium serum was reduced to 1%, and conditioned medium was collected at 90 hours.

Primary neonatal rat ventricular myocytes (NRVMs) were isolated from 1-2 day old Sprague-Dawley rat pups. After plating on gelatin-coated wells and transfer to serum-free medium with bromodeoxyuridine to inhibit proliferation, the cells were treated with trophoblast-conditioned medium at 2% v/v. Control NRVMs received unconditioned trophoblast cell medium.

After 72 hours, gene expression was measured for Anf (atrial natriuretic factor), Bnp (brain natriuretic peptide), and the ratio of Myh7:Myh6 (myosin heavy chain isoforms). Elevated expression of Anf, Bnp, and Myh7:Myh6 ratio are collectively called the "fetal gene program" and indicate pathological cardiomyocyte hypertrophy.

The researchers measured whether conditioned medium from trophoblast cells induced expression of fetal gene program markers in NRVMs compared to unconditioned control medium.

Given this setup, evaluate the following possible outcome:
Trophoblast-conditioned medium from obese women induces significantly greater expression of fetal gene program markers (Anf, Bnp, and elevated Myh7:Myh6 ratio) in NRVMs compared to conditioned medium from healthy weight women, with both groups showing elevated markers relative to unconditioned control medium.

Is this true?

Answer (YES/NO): NO